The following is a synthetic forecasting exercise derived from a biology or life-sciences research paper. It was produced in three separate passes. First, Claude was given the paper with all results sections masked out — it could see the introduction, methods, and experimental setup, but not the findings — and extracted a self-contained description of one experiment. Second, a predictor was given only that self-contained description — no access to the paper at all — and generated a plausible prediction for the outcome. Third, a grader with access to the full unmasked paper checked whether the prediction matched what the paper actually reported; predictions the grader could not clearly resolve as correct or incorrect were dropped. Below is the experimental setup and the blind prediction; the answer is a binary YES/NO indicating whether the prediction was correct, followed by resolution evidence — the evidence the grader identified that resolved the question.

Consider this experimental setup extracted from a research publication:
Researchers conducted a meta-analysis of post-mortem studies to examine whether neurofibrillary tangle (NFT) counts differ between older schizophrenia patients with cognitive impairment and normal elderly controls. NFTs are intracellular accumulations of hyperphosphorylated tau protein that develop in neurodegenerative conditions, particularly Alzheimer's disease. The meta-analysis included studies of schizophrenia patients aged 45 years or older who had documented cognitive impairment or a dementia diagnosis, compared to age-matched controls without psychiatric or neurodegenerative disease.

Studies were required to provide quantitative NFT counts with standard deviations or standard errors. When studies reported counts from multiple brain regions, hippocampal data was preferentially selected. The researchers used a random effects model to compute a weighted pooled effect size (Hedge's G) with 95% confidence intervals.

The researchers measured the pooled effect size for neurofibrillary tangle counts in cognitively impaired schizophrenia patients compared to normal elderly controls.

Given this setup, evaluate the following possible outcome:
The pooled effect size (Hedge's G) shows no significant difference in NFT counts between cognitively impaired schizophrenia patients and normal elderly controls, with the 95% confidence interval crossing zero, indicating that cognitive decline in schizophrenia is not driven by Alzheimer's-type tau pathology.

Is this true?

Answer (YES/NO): YES